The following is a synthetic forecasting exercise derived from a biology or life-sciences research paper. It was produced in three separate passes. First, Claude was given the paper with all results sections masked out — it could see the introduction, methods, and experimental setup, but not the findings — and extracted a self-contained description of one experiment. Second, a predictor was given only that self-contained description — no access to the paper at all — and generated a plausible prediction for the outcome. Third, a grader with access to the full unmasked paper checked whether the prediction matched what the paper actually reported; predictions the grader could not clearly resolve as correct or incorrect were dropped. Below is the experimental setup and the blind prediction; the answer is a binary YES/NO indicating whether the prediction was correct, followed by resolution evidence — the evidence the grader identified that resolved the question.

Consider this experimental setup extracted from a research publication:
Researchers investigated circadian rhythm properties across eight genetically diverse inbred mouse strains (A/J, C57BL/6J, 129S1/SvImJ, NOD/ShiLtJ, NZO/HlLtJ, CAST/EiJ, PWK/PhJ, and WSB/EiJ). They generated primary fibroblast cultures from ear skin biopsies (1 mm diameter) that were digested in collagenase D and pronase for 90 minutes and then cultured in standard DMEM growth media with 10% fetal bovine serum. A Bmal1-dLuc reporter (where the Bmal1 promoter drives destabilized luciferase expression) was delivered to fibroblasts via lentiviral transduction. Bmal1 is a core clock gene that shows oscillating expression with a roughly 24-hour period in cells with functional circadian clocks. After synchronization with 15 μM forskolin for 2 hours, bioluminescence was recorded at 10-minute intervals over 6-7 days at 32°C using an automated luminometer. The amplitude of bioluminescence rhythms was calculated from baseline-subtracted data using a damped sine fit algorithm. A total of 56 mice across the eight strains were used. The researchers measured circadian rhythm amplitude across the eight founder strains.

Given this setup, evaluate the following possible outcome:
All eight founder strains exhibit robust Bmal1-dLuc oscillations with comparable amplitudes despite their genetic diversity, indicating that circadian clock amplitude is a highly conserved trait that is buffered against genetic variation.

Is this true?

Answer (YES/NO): NO